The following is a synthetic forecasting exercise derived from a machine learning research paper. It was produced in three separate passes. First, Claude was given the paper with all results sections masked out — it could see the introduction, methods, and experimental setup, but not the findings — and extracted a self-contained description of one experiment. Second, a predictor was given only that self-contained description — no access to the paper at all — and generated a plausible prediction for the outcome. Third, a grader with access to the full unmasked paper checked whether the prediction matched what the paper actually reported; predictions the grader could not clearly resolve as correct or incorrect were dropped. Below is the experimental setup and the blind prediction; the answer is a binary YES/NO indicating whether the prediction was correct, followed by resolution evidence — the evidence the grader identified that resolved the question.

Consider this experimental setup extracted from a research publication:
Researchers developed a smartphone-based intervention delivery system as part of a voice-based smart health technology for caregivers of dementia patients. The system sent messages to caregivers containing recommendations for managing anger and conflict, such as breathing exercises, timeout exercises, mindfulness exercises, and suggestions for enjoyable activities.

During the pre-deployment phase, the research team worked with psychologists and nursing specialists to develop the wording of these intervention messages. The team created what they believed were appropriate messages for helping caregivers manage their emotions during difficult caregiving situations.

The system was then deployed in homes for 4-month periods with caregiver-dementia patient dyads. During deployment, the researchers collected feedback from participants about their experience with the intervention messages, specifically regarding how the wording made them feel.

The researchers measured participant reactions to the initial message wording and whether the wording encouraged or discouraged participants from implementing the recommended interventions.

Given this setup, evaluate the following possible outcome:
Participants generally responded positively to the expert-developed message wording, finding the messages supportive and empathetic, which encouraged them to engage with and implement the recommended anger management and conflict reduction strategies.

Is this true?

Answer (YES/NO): NO